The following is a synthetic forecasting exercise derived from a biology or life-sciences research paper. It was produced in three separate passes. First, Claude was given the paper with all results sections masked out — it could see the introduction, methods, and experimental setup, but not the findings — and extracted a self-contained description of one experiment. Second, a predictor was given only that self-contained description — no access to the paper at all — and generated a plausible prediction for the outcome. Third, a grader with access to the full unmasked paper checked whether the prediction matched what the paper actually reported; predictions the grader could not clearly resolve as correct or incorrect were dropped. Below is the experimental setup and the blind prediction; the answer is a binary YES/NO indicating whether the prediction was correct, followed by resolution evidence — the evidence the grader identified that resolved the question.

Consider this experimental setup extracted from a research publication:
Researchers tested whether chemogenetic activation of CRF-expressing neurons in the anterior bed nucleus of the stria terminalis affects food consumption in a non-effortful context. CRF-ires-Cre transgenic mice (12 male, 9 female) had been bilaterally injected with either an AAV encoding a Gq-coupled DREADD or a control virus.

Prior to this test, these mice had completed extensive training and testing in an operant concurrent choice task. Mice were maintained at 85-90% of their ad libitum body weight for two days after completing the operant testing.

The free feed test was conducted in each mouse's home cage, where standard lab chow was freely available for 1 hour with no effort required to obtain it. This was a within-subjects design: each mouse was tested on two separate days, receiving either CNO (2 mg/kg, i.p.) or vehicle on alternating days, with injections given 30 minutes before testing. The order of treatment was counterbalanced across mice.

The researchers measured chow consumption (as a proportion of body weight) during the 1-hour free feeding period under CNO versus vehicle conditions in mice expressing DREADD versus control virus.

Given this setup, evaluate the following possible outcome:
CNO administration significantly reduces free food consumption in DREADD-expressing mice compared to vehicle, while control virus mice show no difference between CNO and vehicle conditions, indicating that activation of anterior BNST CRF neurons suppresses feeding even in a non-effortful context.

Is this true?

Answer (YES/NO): NO